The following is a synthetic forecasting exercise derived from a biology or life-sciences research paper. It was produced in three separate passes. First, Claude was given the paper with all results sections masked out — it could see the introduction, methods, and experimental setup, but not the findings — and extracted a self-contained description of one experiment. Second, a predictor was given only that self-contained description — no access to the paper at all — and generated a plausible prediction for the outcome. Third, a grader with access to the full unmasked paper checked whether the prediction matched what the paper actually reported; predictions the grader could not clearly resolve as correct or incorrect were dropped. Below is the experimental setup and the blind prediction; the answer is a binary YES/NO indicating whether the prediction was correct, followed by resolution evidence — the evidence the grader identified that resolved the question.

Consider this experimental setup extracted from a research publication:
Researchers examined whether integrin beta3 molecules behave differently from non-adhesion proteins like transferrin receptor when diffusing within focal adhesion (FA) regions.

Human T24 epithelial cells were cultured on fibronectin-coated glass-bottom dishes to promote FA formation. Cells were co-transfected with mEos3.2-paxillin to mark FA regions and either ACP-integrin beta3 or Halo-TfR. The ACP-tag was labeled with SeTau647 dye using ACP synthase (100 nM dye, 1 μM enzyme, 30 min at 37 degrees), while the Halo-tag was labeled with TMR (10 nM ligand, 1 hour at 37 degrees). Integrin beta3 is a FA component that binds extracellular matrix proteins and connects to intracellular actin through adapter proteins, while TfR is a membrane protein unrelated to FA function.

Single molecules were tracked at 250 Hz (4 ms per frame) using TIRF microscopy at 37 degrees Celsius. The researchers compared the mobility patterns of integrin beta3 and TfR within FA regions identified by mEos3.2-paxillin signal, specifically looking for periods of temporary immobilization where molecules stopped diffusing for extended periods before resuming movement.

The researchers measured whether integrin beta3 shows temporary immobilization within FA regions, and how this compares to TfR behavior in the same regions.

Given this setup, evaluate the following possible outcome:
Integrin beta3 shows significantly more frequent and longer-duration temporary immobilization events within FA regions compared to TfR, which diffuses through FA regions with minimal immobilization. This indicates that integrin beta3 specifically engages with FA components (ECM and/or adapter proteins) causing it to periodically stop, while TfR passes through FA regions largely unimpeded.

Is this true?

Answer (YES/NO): YES